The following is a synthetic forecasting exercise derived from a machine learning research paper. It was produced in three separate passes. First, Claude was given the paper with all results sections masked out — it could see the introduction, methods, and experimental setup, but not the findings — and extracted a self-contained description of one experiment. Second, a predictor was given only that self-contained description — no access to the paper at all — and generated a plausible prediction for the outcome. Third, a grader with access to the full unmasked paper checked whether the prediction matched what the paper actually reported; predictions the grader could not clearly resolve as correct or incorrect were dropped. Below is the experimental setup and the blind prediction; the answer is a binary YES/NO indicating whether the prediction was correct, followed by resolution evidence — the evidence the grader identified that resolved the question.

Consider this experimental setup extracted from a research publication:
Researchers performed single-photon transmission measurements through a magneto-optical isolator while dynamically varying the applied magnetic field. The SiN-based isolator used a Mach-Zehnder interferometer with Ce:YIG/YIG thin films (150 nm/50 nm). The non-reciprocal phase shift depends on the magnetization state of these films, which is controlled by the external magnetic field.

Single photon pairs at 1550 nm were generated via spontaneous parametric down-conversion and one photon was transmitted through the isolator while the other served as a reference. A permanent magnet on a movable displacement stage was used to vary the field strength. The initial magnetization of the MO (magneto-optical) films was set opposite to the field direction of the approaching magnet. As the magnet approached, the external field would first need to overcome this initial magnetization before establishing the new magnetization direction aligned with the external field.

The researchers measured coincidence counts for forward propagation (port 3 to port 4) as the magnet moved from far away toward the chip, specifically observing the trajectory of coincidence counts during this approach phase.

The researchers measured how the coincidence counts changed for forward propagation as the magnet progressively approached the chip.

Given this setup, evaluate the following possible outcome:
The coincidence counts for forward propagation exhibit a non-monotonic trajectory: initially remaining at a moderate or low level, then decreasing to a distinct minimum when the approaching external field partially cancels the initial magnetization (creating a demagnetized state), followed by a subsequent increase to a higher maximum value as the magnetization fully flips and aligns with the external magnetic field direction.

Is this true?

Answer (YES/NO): NO